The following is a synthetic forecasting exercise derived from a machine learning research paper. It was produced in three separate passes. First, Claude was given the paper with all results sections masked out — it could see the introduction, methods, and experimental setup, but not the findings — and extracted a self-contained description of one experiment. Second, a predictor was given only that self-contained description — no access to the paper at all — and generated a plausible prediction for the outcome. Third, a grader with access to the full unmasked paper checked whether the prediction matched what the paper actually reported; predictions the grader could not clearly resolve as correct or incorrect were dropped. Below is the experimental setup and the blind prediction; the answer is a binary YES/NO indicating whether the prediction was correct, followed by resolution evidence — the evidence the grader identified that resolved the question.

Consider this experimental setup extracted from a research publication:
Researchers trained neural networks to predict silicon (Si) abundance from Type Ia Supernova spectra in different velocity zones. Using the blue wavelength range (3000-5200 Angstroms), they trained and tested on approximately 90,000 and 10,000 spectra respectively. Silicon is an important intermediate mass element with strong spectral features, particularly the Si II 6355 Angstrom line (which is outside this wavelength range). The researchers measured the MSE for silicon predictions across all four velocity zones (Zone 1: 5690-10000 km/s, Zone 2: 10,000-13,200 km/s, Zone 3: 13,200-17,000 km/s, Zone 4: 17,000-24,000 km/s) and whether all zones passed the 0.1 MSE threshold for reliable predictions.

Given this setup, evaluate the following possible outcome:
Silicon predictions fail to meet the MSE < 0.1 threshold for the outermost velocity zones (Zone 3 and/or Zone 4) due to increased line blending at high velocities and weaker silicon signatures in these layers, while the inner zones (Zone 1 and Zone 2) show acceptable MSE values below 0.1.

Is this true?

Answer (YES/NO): NO